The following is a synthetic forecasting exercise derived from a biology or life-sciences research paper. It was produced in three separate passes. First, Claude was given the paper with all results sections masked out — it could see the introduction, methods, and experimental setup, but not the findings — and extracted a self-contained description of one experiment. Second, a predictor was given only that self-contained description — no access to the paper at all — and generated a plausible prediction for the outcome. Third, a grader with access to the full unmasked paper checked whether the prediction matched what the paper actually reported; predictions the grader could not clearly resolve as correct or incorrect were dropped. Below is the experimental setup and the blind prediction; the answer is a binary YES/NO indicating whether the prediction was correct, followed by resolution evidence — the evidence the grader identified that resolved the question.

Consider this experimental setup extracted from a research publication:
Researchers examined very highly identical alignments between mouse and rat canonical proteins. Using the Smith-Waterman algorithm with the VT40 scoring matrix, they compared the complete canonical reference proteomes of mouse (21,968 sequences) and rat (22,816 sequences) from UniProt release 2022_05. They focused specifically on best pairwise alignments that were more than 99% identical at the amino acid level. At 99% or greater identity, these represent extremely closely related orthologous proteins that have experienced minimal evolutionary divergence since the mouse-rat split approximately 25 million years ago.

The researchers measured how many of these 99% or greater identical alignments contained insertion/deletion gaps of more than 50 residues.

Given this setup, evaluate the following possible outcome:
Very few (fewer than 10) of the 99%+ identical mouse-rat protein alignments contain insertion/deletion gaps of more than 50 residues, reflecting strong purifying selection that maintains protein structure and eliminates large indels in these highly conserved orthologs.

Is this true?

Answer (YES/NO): NO